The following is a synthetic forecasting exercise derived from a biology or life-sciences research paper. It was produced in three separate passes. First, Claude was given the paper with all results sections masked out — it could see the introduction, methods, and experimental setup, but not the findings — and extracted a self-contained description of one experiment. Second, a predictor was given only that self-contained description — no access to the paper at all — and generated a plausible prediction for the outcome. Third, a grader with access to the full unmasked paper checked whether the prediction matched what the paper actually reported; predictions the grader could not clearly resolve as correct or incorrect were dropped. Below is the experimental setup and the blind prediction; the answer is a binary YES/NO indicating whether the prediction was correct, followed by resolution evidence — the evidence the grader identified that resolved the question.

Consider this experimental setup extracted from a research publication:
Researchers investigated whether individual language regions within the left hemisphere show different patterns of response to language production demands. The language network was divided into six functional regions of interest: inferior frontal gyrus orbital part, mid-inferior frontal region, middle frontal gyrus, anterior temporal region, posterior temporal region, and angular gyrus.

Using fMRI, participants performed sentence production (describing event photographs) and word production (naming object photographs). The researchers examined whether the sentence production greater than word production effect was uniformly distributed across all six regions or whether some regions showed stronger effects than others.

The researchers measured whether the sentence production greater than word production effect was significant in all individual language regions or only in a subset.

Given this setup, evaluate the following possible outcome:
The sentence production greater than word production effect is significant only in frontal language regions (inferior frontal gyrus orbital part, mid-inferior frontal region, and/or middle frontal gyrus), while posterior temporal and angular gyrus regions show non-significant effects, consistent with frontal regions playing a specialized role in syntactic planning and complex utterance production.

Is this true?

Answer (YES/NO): NO